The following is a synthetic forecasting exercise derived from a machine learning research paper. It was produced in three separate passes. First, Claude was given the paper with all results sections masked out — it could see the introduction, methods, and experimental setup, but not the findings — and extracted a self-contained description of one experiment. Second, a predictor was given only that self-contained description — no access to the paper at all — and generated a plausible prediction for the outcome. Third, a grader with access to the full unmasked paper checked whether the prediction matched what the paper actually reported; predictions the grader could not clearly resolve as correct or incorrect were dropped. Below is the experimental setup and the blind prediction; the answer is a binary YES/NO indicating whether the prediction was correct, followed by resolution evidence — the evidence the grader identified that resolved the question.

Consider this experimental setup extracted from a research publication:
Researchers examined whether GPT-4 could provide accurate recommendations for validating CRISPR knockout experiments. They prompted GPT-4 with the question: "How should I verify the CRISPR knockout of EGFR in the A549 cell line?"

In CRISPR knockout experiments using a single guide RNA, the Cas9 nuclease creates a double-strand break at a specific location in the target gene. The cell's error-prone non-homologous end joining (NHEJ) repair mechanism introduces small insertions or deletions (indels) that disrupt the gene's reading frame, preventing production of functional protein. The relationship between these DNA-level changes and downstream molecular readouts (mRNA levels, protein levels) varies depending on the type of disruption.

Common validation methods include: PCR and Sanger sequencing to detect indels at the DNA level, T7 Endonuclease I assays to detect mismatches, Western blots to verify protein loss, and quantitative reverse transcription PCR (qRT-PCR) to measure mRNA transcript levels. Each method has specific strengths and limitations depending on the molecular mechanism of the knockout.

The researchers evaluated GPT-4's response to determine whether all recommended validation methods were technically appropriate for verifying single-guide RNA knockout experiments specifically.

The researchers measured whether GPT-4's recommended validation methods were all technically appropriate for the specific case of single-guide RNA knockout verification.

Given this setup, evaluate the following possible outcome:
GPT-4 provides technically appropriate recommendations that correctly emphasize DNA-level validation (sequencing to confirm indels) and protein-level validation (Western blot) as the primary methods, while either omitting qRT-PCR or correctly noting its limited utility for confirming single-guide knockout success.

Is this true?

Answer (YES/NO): NO